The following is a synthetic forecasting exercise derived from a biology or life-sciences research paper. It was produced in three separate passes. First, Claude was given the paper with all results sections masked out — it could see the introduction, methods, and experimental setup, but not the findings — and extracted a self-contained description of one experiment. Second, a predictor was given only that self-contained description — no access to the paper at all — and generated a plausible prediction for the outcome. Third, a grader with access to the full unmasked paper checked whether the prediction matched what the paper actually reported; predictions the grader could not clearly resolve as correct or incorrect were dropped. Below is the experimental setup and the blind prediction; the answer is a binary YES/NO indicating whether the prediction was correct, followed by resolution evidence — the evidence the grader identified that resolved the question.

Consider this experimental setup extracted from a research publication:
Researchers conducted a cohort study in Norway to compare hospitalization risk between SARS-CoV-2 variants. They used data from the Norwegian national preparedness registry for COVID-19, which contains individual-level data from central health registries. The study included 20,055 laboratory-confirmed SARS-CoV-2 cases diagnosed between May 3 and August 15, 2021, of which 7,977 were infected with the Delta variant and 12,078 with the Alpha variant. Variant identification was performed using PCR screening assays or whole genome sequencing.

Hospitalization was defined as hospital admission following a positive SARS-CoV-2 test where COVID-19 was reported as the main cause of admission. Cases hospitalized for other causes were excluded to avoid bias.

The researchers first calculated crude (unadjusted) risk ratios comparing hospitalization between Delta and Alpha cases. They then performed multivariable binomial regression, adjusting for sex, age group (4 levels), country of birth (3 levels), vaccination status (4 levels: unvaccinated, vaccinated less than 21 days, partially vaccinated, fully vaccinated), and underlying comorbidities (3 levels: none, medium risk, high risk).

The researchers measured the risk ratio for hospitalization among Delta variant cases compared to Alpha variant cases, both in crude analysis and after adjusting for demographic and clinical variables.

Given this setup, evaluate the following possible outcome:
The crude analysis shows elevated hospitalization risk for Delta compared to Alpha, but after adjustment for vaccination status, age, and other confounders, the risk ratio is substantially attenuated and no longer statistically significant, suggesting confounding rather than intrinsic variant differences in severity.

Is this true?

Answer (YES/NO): NO